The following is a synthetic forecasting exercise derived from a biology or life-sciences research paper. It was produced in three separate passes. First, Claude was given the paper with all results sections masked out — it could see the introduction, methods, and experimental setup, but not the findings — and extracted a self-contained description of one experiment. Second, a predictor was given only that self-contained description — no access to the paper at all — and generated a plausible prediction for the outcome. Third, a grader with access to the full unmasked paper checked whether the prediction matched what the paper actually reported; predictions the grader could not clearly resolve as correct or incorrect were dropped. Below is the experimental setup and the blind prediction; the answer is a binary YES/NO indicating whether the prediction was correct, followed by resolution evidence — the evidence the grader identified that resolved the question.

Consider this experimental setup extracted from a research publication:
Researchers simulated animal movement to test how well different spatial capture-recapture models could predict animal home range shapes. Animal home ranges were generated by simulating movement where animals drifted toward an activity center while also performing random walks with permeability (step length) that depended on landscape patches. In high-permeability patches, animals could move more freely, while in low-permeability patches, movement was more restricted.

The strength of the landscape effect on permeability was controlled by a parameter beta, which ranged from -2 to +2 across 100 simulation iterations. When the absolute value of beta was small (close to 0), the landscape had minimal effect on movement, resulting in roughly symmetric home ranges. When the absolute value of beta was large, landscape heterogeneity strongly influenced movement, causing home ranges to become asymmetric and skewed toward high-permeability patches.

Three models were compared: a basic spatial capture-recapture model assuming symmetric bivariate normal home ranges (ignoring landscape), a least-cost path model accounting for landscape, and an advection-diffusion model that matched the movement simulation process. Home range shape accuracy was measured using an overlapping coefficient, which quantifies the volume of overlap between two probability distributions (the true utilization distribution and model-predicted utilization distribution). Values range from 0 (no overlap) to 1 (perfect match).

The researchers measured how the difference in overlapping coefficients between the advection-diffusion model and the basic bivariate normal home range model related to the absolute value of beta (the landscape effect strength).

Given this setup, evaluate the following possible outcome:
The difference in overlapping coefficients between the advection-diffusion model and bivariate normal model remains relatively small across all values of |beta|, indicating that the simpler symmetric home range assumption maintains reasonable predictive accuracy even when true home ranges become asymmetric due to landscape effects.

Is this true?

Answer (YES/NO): NO